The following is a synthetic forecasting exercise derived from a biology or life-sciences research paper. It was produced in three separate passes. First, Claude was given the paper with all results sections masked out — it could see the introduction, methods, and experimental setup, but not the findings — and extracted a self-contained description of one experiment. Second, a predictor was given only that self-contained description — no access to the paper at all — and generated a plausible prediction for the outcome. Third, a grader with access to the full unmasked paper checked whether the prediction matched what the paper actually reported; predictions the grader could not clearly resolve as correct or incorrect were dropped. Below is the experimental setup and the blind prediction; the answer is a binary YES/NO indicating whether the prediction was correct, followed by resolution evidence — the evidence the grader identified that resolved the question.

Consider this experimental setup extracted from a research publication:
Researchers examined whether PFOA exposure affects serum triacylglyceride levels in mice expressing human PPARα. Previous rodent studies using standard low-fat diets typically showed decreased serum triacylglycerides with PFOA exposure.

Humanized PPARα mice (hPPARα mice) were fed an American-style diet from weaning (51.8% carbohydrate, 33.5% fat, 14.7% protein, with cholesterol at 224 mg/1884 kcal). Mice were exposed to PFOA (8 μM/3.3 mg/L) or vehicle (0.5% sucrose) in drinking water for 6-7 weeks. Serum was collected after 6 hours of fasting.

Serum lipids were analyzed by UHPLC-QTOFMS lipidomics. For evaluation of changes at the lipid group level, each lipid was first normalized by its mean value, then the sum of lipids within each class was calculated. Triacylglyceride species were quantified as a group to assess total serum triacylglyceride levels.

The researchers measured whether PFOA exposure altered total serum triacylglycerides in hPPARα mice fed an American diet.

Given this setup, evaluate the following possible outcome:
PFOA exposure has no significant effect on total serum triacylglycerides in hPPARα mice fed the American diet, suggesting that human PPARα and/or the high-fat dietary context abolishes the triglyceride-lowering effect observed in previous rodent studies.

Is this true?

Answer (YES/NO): NO